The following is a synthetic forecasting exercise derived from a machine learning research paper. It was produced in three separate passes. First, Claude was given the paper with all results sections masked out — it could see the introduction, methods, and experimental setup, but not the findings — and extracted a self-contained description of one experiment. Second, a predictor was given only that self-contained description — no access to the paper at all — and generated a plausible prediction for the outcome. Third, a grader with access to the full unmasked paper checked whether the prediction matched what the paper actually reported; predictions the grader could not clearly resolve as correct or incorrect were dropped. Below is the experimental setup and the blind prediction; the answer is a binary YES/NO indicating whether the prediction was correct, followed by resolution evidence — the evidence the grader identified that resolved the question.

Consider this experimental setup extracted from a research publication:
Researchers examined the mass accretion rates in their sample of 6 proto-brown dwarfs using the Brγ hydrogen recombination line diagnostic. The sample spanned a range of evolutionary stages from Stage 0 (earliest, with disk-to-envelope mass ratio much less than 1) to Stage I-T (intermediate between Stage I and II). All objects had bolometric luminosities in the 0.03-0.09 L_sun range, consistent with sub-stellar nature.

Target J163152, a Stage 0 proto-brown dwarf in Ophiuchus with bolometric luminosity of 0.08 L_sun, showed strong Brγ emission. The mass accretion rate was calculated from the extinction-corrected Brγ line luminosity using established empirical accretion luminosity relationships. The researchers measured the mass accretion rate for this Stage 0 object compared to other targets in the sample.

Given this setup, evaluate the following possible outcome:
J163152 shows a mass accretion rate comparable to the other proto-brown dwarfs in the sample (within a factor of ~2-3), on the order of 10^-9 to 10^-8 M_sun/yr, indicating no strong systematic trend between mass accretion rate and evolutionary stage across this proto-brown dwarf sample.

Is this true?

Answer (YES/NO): NO